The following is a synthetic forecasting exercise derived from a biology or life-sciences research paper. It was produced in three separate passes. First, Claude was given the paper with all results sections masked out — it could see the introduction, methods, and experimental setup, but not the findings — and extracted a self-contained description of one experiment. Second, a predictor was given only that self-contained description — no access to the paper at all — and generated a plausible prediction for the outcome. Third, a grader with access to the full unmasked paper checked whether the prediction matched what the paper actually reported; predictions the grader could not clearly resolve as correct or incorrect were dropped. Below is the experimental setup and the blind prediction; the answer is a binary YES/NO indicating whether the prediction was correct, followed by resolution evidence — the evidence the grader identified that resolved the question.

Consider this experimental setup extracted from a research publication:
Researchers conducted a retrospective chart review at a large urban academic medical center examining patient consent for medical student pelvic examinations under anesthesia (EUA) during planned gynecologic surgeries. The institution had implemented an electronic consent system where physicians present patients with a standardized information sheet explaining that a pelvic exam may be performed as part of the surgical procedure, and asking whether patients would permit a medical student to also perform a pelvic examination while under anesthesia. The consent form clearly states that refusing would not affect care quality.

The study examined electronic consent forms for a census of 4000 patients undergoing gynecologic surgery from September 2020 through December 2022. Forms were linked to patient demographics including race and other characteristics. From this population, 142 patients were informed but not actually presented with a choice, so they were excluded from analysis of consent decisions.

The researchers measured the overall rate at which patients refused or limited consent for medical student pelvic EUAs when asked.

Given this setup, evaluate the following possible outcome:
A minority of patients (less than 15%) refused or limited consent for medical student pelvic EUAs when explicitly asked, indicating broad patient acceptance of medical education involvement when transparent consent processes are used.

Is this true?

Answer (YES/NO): YES